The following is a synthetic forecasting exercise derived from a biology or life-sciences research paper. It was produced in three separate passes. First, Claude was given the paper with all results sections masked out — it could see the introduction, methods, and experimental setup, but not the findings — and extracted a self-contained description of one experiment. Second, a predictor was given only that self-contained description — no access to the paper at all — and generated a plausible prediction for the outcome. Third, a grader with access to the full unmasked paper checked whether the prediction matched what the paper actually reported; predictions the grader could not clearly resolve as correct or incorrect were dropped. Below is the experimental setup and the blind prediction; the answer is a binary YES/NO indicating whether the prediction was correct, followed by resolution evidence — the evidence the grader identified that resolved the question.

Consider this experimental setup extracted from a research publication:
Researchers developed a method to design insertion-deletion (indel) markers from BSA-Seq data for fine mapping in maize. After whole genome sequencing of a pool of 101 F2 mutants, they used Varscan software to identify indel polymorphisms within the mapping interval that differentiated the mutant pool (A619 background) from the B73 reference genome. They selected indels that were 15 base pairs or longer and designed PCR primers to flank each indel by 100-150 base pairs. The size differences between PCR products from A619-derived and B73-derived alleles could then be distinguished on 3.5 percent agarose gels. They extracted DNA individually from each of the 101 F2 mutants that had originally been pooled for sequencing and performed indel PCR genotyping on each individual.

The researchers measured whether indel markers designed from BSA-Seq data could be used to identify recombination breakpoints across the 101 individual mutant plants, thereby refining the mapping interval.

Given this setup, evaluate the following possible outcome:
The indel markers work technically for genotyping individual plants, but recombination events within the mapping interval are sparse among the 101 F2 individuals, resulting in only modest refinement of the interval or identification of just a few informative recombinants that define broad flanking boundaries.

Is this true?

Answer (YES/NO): NO